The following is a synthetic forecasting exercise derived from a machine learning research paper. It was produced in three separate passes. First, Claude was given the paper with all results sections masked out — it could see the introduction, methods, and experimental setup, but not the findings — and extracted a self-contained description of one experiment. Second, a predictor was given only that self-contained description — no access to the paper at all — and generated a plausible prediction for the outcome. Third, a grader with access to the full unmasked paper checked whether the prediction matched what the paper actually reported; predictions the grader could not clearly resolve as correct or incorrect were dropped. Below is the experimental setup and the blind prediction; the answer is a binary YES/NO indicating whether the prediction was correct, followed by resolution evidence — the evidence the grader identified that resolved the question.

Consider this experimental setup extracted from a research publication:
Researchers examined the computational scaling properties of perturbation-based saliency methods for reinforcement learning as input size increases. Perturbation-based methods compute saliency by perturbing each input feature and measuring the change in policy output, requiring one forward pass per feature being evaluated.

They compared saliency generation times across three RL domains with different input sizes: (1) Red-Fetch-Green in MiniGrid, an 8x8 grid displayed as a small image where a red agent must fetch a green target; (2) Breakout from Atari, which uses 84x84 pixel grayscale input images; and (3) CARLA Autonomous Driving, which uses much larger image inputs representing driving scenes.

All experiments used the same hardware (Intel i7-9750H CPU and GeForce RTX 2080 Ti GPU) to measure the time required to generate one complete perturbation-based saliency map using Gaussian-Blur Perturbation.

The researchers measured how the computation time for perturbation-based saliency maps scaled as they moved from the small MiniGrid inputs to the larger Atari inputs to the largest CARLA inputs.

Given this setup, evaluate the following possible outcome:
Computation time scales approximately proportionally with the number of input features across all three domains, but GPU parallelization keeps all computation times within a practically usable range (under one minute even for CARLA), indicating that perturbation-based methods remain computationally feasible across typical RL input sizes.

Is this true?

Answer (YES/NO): NO